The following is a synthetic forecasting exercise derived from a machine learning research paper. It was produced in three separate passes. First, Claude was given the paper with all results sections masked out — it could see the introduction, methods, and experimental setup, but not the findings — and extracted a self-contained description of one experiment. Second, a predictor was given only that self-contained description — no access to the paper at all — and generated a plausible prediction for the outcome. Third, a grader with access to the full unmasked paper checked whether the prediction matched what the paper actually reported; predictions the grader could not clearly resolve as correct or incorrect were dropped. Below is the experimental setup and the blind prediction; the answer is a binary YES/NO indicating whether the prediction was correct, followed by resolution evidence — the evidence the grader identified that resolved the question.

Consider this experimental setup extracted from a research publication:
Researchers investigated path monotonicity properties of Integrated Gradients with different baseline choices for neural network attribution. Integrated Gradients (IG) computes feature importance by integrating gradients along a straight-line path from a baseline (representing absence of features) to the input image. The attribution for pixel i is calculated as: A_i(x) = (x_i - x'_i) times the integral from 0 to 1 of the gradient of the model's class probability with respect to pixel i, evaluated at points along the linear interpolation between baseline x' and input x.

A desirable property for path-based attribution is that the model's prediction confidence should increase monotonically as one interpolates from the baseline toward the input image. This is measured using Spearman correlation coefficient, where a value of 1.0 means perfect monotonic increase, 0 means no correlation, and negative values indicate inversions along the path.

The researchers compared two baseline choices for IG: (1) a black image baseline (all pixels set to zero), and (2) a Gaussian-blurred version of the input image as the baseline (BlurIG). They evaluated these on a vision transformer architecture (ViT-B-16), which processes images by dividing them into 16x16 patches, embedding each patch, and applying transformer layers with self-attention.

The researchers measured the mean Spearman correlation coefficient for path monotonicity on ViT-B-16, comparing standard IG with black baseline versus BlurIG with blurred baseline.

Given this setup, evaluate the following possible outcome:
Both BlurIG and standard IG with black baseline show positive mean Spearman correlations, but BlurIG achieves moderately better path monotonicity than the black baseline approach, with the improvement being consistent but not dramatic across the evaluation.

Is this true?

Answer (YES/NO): NO